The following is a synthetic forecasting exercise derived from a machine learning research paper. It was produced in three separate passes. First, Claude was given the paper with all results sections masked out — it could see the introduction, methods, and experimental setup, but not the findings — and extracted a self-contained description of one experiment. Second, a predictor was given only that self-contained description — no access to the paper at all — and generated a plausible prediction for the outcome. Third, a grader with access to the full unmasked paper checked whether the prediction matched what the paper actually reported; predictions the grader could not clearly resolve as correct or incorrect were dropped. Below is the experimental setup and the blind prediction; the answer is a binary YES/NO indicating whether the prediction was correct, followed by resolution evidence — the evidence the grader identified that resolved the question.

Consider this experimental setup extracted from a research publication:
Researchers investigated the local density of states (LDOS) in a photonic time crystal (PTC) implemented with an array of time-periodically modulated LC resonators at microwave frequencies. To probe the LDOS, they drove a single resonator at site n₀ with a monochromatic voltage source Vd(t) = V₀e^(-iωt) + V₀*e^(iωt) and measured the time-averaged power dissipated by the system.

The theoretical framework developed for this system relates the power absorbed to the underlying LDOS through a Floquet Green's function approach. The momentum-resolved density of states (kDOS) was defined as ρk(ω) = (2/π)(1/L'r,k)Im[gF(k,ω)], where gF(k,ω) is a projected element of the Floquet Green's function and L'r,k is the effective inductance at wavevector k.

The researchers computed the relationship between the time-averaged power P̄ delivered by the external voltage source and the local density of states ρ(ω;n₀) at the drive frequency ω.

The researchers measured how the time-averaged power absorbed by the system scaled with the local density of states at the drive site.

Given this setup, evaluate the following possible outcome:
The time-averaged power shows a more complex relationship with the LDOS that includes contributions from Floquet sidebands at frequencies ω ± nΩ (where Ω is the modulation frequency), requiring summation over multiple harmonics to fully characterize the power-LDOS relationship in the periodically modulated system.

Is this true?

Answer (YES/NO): NO